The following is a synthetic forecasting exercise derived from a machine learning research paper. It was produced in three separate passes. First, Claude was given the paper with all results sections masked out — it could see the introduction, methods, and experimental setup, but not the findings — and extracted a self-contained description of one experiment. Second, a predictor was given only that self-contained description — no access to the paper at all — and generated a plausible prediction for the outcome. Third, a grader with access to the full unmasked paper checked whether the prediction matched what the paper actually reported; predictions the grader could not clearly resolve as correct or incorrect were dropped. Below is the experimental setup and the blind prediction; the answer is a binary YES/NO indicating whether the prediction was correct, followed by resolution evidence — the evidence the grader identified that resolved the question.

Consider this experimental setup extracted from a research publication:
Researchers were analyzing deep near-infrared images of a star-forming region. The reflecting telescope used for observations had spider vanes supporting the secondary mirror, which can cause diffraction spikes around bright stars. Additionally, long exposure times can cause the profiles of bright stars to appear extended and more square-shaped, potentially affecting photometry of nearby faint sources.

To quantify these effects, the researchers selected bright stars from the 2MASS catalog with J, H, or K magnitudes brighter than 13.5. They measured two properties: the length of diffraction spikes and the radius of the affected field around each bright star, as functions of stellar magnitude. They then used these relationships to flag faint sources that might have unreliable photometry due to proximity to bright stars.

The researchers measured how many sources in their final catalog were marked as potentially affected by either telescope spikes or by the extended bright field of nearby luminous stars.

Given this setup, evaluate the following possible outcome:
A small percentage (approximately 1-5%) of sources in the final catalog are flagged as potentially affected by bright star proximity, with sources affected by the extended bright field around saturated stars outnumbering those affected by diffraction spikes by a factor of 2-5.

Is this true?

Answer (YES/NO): NO